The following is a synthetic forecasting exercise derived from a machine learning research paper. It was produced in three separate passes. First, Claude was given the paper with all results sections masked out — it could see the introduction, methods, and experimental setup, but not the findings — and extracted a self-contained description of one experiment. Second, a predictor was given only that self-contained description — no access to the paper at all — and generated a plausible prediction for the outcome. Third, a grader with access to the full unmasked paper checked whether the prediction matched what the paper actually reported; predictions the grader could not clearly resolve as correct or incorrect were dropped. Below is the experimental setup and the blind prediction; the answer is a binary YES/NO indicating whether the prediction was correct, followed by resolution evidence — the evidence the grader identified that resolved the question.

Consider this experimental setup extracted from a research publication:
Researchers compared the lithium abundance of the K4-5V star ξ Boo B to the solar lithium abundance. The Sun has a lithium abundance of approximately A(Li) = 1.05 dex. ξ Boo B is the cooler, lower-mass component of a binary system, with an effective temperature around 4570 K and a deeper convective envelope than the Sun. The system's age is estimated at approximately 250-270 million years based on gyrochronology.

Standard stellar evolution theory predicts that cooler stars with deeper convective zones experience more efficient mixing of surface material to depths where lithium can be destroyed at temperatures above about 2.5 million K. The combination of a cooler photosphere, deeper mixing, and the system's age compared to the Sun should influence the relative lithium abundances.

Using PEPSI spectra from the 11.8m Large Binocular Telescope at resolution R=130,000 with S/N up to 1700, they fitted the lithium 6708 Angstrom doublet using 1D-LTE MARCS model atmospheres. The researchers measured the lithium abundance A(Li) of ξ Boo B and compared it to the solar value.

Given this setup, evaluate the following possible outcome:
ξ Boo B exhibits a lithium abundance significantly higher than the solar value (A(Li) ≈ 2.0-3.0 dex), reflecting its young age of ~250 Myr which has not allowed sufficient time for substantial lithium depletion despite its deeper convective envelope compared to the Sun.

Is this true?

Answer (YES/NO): NO